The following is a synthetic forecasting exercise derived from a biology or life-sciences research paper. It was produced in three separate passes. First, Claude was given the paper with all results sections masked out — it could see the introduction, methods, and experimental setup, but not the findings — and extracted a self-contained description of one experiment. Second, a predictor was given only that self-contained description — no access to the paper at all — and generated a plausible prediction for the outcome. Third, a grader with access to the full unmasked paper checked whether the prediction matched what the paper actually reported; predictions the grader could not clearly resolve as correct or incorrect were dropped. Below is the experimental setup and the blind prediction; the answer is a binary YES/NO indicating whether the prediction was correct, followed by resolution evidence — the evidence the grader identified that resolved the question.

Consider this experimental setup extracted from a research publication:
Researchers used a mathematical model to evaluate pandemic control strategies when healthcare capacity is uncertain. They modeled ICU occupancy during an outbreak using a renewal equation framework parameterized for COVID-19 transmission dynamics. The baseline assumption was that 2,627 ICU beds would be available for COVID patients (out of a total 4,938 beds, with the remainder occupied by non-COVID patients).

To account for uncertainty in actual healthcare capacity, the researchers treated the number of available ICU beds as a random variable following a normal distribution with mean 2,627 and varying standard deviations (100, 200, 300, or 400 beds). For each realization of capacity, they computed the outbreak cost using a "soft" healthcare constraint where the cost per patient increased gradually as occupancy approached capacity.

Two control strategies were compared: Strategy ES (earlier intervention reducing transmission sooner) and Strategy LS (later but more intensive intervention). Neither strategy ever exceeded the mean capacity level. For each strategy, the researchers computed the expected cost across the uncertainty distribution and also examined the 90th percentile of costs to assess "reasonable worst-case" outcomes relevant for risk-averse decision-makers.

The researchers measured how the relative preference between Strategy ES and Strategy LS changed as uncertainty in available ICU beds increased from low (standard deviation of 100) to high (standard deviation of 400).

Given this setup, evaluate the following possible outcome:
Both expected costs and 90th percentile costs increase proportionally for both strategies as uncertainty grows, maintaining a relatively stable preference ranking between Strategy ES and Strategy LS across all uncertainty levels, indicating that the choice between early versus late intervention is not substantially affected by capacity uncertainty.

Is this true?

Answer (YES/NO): NO